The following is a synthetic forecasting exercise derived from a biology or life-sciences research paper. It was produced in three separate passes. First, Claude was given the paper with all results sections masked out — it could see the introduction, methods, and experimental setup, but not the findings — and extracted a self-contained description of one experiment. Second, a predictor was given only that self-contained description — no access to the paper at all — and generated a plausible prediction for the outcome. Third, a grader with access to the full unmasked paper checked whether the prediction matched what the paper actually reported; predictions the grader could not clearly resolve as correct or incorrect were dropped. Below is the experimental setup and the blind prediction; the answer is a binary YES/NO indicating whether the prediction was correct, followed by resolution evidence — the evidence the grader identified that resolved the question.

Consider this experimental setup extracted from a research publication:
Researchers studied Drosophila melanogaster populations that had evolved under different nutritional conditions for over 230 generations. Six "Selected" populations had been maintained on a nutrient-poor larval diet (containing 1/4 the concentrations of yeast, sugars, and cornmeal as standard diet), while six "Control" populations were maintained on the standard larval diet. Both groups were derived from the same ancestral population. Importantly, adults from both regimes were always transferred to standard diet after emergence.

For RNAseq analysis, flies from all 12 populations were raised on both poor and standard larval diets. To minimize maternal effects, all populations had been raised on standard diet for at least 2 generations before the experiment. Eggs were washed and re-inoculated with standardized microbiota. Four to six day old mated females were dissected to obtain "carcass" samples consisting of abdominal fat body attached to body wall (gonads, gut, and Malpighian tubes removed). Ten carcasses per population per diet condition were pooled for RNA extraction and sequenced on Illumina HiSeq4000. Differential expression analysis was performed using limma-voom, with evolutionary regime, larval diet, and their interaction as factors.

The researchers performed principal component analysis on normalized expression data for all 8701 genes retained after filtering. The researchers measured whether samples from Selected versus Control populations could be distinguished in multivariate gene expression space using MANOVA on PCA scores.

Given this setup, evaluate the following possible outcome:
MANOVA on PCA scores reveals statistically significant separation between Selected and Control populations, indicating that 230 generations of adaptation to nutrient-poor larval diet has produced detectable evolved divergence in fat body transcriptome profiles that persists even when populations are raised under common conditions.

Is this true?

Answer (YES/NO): YES